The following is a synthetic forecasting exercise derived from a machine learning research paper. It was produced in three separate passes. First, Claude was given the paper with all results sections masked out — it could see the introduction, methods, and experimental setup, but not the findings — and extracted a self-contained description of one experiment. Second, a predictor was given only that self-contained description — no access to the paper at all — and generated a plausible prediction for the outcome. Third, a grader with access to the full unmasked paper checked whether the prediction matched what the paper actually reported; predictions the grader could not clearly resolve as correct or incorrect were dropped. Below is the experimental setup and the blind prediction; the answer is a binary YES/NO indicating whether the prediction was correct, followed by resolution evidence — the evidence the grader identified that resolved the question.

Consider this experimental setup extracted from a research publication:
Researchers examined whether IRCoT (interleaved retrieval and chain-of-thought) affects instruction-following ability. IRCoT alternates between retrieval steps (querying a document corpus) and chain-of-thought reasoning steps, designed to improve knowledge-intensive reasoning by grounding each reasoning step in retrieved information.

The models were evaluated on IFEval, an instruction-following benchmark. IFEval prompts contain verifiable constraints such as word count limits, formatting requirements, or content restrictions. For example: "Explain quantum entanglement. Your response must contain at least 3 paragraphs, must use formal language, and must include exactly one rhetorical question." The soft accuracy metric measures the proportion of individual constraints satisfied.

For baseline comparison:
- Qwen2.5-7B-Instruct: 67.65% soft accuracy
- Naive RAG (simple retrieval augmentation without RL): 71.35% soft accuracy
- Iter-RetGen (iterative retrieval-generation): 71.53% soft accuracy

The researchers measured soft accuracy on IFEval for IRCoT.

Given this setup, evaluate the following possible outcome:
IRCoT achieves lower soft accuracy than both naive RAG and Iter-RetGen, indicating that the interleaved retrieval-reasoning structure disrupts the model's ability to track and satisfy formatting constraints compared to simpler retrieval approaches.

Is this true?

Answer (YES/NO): YES